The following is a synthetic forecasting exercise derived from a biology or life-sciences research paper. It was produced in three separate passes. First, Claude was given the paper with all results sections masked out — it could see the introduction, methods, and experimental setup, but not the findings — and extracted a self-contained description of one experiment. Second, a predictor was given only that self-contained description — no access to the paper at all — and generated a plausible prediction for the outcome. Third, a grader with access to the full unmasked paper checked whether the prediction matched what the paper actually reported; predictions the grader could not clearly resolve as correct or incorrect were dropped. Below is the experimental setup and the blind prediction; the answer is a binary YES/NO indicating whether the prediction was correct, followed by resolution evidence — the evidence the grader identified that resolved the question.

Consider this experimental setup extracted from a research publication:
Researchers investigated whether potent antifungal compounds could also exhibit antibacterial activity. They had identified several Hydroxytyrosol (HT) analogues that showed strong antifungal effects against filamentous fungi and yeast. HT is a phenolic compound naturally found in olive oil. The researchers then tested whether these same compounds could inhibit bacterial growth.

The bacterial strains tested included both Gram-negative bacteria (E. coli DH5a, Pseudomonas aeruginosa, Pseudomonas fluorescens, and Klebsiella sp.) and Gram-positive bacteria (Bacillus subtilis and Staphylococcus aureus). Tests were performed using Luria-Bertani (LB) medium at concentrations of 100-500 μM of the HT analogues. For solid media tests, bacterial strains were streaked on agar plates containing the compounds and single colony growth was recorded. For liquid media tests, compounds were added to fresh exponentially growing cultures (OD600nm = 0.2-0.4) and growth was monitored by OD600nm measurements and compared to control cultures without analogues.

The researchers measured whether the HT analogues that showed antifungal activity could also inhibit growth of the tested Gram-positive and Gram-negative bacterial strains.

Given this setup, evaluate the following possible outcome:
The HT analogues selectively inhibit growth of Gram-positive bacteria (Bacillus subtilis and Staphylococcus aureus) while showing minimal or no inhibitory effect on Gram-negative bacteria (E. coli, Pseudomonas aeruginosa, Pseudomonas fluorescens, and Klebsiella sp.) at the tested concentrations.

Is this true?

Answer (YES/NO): NO